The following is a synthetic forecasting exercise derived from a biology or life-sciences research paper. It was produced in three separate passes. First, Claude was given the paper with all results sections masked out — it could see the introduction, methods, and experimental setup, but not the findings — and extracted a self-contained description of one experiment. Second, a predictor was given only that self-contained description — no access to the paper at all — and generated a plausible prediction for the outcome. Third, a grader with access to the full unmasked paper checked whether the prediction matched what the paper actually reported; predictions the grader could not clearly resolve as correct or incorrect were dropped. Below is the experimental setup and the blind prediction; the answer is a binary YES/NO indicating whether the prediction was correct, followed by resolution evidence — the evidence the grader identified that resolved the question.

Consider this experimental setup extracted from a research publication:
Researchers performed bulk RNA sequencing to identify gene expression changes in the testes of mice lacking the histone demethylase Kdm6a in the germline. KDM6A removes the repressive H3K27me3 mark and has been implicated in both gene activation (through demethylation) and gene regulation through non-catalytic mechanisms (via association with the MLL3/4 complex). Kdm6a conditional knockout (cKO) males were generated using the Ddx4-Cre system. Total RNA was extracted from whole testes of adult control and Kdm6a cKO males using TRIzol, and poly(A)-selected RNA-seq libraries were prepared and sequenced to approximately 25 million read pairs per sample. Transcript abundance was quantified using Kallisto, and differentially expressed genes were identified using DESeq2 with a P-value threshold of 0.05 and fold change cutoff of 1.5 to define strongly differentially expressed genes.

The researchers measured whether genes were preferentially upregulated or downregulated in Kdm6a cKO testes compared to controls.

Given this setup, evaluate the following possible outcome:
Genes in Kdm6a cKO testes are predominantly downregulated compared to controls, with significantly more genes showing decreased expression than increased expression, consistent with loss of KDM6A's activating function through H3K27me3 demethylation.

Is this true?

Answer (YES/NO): YES